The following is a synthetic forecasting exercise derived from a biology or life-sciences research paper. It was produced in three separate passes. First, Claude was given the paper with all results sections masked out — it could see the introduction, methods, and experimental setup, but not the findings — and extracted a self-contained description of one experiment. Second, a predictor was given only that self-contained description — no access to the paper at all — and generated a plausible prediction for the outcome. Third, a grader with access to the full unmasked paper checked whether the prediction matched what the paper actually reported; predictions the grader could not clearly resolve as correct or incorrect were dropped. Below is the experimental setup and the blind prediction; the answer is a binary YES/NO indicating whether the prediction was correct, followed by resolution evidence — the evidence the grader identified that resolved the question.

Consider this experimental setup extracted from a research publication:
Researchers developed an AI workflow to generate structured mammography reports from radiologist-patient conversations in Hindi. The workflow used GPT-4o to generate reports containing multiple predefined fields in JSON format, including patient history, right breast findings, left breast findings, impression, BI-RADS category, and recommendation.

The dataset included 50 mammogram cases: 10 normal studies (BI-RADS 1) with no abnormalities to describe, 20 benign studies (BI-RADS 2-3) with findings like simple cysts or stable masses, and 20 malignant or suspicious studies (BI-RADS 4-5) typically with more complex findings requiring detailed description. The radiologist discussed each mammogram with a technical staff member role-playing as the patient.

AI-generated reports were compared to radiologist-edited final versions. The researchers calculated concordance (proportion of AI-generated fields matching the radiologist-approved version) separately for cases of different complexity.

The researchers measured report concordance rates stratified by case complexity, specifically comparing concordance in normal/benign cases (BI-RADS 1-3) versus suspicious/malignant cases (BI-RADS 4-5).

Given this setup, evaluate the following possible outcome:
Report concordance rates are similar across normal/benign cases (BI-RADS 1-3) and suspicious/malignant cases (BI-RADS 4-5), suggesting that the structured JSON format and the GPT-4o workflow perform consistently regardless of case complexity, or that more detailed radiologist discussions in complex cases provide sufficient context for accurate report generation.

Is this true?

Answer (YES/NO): NO